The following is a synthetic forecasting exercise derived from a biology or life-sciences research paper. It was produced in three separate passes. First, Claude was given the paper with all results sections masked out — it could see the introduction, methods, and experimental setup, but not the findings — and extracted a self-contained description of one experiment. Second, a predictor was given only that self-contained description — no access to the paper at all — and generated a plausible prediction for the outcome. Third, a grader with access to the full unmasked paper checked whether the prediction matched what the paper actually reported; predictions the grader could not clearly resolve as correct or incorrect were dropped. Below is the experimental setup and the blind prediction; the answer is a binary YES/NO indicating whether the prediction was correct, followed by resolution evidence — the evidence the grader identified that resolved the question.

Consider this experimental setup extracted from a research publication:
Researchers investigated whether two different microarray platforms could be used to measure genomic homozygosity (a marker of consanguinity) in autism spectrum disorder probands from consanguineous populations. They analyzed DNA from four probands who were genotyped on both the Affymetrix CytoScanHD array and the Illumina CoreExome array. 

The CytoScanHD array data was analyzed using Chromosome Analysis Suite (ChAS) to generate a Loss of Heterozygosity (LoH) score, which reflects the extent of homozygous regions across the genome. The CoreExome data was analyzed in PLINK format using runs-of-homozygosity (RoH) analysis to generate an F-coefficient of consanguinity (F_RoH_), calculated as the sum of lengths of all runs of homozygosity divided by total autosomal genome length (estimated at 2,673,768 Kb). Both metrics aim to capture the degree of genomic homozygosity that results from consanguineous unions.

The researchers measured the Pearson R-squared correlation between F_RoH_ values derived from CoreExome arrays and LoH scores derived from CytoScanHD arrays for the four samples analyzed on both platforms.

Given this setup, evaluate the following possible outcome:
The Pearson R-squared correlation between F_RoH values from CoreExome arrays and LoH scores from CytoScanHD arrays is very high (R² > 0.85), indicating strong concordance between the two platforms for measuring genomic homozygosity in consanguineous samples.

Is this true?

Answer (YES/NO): YES